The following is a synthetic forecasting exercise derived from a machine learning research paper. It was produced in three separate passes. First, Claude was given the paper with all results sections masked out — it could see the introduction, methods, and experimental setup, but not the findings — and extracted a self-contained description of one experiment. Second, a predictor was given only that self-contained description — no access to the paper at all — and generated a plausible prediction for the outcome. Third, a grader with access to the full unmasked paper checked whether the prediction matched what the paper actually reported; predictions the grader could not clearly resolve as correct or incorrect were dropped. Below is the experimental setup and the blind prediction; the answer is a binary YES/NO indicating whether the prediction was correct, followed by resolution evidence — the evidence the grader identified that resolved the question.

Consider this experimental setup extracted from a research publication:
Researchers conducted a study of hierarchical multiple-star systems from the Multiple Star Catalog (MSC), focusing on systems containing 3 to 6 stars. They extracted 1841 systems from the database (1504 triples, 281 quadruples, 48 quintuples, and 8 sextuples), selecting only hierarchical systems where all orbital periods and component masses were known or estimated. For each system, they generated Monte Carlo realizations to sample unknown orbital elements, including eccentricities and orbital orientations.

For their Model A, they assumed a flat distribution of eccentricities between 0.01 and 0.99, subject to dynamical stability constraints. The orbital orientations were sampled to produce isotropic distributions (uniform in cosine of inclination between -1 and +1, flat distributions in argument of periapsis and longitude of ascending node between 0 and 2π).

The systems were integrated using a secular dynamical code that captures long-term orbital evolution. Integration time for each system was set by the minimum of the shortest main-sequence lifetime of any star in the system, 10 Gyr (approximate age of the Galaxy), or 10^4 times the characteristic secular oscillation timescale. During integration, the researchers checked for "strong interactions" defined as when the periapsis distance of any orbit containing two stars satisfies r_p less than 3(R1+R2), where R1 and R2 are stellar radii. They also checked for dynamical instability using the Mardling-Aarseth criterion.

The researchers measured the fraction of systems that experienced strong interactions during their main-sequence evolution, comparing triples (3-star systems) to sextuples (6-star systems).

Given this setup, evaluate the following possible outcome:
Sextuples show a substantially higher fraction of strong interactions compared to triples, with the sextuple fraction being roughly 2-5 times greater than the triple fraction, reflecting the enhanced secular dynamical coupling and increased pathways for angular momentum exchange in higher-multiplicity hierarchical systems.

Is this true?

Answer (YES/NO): YES